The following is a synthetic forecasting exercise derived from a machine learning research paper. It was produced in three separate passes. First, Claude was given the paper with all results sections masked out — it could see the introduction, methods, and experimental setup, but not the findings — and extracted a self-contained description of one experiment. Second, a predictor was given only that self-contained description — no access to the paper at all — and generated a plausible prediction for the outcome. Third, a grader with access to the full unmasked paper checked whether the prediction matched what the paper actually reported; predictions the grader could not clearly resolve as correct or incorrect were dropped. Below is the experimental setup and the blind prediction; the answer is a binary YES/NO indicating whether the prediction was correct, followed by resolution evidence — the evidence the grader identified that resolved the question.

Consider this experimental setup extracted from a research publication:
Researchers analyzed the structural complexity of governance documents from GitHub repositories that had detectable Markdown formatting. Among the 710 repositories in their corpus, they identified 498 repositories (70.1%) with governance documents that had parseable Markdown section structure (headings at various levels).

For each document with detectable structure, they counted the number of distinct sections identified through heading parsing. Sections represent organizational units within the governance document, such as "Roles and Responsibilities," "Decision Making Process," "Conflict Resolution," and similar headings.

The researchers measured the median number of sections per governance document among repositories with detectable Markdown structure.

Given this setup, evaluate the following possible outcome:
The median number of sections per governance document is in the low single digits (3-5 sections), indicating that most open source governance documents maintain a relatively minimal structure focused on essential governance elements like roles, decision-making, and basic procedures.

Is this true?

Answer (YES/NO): YES